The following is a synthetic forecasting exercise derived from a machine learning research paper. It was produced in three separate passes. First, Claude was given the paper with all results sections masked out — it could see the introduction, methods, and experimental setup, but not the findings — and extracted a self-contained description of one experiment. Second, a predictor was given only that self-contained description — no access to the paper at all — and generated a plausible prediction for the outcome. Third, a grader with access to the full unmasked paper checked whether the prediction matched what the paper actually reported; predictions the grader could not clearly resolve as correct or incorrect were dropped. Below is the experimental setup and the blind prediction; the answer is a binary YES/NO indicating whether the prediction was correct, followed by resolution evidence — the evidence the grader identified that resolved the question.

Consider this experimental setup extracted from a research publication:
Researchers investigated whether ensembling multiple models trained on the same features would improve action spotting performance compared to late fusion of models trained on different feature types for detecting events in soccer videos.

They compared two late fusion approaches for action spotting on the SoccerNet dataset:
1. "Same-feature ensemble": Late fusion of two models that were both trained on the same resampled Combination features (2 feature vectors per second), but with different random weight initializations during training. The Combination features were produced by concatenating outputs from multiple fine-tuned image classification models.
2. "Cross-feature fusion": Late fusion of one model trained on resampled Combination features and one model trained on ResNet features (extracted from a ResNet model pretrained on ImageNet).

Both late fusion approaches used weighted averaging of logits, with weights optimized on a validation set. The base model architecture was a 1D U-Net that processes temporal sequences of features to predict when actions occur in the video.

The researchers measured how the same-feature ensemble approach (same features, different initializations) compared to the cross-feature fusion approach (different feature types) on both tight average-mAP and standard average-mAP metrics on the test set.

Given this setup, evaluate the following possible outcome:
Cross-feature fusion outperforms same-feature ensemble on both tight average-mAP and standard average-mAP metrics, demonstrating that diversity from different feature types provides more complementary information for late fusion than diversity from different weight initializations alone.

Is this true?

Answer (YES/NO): YES